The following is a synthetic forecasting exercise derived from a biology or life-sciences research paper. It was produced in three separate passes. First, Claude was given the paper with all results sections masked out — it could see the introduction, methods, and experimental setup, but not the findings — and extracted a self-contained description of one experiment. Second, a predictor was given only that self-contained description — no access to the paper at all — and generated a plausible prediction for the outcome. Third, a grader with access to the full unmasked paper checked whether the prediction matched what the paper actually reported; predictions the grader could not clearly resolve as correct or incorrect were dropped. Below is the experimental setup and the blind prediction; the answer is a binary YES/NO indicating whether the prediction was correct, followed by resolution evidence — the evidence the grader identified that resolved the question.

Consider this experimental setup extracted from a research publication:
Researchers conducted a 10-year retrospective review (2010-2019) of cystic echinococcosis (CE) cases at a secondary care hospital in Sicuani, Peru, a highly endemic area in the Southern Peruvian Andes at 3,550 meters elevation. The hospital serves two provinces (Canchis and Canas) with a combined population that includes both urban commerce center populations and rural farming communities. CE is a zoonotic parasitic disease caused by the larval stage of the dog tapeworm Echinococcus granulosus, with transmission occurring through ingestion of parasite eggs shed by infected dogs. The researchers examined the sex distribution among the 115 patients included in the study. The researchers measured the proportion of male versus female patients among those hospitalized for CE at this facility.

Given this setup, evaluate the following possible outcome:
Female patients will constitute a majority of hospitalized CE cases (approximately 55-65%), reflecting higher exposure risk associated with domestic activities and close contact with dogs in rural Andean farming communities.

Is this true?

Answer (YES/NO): YES